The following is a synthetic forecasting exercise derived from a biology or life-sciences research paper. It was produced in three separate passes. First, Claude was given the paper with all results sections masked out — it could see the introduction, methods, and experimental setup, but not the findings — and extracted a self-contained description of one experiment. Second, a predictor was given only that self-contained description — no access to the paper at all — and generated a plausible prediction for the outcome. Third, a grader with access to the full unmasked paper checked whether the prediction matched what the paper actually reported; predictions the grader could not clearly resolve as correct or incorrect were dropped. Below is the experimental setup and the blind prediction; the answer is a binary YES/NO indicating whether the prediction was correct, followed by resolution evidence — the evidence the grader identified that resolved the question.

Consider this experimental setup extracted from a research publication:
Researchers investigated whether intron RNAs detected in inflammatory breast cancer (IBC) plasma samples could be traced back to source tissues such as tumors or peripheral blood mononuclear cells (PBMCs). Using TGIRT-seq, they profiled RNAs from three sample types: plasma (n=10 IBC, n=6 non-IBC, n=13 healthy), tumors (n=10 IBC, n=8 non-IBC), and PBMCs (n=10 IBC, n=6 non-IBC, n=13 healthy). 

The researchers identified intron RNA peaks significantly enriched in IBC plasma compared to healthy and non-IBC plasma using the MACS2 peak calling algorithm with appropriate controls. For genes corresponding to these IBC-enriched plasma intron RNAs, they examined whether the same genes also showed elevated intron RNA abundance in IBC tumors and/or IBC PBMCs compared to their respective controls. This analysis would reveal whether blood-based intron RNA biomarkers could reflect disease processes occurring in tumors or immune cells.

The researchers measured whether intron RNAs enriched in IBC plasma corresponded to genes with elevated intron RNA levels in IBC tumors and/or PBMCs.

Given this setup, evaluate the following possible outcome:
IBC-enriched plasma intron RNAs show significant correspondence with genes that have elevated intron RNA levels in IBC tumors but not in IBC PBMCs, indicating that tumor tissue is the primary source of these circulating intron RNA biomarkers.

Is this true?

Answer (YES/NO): NO